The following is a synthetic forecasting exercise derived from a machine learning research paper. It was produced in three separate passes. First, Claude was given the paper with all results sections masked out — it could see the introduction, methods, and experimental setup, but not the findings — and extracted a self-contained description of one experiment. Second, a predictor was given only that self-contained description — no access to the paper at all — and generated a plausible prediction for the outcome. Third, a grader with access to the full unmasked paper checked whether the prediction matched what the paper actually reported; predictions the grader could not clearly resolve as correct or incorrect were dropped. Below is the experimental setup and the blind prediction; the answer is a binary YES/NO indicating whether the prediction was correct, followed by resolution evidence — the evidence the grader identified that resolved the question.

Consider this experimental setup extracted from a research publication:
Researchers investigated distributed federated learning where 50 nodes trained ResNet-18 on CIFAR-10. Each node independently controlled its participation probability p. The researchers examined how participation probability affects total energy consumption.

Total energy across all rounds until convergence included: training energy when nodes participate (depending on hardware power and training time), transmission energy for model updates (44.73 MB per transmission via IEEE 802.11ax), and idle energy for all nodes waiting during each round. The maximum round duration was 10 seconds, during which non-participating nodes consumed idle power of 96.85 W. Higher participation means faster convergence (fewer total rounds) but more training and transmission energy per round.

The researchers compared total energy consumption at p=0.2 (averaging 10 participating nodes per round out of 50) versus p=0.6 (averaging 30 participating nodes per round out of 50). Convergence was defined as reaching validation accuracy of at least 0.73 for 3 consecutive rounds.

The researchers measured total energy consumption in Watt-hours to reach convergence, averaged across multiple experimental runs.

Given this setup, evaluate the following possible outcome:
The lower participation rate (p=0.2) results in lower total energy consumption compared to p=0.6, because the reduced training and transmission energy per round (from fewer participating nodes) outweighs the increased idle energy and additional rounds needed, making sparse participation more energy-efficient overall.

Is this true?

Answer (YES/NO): NO